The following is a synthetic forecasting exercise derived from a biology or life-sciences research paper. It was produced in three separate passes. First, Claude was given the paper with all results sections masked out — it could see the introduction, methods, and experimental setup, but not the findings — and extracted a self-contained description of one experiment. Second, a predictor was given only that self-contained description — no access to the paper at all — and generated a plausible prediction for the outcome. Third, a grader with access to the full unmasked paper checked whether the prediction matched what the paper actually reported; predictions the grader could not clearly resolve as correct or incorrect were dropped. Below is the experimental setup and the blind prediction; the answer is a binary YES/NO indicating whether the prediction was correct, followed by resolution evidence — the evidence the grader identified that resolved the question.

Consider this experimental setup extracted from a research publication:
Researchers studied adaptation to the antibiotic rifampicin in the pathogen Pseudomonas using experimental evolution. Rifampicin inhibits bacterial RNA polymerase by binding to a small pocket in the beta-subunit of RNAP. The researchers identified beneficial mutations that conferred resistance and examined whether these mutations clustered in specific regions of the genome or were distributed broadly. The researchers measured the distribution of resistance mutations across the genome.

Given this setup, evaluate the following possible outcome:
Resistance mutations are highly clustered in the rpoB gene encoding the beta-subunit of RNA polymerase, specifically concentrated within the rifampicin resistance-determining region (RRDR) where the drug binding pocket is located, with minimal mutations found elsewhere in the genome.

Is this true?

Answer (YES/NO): YES